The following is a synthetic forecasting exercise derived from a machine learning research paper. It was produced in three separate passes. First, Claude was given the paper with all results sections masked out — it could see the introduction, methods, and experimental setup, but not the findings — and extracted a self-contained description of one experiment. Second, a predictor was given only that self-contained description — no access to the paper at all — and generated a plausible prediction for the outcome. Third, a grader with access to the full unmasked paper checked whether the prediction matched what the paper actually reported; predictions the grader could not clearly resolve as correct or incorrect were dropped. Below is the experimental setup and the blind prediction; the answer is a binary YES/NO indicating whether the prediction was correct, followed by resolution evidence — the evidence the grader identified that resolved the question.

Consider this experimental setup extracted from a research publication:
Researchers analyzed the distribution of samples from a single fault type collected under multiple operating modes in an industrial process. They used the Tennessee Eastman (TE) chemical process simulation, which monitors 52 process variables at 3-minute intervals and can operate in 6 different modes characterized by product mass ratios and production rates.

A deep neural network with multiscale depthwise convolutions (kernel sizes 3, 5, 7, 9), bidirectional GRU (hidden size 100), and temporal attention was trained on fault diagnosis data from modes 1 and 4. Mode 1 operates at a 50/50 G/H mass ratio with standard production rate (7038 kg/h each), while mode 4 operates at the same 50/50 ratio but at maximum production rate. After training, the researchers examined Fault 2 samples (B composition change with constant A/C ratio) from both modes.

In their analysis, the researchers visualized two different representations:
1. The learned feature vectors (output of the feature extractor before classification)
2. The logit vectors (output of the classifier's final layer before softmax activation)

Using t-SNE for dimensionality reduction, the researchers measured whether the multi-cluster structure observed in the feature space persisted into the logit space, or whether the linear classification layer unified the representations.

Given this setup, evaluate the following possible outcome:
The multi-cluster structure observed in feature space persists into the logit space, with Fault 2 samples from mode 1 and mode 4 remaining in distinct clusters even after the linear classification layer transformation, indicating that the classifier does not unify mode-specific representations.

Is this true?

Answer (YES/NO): YES